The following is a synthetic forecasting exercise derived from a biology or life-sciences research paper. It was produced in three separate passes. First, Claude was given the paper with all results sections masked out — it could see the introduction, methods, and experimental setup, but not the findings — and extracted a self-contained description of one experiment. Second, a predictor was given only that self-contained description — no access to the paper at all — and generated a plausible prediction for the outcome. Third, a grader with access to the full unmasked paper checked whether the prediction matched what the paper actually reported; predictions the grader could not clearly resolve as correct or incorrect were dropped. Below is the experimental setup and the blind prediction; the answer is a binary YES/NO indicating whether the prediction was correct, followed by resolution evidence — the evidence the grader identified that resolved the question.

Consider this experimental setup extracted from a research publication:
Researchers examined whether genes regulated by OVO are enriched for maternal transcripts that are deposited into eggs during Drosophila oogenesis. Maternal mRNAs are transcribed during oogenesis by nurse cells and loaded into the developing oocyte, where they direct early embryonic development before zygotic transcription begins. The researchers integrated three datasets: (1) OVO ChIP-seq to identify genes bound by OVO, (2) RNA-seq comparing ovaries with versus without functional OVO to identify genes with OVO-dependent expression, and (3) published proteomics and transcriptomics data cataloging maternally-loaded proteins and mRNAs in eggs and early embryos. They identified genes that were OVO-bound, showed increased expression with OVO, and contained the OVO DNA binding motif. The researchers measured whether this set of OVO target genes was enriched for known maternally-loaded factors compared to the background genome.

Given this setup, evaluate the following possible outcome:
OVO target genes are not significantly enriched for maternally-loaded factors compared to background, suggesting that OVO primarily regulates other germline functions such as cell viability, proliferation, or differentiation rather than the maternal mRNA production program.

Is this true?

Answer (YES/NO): NO